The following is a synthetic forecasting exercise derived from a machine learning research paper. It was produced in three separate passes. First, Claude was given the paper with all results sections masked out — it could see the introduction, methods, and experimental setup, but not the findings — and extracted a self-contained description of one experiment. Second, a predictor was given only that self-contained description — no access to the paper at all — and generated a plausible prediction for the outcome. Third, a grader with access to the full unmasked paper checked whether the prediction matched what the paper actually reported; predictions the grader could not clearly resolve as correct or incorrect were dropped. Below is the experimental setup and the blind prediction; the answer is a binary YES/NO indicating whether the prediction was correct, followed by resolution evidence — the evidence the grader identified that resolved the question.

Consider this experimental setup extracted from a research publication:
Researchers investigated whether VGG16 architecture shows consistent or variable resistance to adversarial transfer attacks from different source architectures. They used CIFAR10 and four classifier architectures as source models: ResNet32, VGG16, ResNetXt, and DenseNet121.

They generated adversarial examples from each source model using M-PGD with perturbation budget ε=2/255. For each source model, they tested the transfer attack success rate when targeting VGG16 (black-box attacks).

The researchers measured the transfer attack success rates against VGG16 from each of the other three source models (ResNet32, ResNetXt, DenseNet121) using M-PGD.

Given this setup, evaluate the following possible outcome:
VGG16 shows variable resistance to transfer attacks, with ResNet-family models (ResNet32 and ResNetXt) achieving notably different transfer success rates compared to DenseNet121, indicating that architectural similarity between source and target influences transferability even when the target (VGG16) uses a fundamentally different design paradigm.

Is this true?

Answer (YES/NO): NO